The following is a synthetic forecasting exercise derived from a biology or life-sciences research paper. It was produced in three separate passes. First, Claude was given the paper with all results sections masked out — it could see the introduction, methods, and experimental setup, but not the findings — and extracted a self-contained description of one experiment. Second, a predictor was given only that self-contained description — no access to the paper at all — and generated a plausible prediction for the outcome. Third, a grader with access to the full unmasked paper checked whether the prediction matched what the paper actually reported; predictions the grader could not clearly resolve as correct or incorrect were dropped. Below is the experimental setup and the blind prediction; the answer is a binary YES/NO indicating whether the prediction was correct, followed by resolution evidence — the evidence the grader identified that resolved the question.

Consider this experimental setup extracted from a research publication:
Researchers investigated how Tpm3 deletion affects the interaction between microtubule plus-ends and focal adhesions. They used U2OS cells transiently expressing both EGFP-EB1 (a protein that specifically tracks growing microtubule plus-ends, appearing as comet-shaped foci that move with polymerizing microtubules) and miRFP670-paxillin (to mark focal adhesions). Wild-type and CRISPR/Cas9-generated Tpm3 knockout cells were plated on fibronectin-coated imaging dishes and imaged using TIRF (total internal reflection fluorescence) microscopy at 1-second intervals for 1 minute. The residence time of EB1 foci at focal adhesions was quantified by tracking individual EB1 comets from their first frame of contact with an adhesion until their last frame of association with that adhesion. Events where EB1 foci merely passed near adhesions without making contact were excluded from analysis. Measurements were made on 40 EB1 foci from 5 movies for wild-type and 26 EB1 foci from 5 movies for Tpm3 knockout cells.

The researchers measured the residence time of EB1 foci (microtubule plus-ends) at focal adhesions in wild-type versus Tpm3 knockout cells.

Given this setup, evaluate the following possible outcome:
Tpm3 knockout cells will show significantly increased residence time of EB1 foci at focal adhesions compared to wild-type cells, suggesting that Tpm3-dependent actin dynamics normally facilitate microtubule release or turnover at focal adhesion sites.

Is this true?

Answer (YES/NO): NO